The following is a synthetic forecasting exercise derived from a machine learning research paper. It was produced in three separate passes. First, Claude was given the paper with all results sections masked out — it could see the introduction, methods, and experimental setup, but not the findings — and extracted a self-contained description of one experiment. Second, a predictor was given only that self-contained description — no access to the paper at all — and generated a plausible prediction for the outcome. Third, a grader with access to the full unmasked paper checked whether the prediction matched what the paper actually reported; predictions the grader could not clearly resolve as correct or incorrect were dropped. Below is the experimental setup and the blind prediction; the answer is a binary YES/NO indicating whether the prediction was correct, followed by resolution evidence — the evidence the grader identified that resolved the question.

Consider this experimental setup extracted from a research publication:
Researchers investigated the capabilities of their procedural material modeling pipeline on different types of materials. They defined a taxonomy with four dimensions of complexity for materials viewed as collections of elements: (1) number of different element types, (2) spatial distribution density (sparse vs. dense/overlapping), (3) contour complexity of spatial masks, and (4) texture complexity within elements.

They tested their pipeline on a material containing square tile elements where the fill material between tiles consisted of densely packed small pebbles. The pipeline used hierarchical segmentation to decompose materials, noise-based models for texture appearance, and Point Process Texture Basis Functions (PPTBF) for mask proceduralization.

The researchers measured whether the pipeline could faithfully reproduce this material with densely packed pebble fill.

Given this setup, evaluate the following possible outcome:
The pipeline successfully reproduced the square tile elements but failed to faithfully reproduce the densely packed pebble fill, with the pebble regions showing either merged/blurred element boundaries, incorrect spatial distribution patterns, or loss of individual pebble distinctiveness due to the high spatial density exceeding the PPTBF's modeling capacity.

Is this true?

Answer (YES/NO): YES